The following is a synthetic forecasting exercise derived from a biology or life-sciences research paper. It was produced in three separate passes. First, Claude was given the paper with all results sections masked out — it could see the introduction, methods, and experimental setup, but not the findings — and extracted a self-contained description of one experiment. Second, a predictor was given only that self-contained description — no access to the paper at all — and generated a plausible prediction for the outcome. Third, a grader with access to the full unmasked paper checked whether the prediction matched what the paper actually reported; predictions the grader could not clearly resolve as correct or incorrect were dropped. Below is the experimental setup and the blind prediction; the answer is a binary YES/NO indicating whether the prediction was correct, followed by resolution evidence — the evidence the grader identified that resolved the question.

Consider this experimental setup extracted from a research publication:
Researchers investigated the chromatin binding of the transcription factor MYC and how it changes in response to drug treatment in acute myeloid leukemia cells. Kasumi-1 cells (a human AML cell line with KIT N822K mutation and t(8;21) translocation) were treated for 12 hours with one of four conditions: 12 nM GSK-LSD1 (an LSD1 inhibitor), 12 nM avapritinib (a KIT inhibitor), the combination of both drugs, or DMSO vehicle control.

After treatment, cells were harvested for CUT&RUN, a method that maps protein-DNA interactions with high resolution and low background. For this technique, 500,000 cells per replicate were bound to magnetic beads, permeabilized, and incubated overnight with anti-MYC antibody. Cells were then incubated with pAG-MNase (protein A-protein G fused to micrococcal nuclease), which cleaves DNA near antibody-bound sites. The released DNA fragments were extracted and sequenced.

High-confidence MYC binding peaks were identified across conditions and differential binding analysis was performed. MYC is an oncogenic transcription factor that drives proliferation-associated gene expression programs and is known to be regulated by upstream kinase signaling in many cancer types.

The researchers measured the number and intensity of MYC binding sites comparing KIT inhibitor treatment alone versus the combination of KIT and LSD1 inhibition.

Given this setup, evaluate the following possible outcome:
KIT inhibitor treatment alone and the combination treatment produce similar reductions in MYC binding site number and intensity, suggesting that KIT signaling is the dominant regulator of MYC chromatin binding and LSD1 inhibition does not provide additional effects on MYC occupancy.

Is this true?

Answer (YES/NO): NO